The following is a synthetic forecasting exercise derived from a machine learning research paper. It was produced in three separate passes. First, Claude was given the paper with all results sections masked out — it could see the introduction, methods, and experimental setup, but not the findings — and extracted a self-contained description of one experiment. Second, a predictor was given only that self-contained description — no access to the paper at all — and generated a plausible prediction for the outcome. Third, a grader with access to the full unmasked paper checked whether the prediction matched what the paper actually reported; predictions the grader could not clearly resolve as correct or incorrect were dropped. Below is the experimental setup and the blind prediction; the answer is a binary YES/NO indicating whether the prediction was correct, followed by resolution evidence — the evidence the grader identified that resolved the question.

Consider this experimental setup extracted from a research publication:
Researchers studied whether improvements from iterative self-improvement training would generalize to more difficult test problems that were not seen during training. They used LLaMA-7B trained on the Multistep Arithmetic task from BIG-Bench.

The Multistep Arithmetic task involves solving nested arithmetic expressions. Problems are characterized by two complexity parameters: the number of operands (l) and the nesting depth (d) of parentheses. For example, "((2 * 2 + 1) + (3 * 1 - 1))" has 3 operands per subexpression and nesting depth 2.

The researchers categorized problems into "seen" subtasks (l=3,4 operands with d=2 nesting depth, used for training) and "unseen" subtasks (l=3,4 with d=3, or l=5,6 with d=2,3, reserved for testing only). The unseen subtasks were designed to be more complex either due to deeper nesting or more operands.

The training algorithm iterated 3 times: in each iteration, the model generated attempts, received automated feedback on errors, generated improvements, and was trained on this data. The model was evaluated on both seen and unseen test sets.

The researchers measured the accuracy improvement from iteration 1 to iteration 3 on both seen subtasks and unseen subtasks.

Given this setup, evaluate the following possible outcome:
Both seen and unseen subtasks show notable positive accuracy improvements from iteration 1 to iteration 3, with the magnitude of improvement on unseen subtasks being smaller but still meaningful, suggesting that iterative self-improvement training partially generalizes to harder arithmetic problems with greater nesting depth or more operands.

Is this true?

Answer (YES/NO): NO